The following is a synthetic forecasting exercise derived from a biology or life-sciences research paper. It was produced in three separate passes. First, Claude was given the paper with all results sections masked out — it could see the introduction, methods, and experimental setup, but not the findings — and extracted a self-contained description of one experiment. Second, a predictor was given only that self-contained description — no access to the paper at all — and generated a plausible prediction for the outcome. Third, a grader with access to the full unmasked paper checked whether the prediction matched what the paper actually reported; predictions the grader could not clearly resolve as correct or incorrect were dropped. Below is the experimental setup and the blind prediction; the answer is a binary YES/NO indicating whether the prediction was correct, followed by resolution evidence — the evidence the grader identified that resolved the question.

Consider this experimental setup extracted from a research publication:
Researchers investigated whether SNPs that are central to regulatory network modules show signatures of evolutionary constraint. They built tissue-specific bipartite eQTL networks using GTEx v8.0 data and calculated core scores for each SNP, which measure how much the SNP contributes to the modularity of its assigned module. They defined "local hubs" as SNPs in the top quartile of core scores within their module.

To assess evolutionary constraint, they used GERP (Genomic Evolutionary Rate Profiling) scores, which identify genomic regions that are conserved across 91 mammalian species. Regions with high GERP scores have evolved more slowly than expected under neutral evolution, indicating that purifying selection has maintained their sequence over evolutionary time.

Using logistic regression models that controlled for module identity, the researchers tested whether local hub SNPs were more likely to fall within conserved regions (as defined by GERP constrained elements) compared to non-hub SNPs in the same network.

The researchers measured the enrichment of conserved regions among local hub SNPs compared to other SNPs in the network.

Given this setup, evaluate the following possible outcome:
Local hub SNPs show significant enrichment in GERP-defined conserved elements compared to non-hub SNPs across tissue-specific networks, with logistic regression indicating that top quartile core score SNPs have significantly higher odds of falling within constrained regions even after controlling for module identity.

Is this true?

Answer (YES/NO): YES